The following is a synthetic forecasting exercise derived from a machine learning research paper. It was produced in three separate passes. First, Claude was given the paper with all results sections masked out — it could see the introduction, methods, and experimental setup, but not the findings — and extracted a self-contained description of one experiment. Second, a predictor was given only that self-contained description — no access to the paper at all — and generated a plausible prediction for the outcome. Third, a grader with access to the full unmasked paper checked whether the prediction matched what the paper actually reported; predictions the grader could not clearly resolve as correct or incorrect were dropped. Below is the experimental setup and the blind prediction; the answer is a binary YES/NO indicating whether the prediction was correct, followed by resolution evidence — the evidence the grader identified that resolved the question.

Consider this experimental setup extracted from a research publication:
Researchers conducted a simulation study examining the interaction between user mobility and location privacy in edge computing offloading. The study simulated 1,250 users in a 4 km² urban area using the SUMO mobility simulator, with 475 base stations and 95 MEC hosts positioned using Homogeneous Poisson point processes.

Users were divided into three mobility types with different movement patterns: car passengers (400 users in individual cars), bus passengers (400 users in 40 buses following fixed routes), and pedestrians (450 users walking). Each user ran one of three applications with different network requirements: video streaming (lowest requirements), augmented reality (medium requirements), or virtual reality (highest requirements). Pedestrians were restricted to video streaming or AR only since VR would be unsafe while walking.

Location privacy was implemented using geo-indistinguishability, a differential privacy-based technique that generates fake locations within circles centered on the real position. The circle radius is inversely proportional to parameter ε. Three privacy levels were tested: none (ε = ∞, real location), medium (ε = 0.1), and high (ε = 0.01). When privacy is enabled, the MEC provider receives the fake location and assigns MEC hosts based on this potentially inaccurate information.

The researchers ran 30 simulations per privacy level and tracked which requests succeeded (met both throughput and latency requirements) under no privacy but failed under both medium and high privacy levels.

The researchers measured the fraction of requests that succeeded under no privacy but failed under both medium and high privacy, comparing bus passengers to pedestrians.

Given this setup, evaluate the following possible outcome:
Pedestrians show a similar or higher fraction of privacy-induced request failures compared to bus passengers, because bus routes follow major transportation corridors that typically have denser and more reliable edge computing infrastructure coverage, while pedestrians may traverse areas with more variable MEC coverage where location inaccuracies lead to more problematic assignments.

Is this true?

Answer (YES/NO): YES